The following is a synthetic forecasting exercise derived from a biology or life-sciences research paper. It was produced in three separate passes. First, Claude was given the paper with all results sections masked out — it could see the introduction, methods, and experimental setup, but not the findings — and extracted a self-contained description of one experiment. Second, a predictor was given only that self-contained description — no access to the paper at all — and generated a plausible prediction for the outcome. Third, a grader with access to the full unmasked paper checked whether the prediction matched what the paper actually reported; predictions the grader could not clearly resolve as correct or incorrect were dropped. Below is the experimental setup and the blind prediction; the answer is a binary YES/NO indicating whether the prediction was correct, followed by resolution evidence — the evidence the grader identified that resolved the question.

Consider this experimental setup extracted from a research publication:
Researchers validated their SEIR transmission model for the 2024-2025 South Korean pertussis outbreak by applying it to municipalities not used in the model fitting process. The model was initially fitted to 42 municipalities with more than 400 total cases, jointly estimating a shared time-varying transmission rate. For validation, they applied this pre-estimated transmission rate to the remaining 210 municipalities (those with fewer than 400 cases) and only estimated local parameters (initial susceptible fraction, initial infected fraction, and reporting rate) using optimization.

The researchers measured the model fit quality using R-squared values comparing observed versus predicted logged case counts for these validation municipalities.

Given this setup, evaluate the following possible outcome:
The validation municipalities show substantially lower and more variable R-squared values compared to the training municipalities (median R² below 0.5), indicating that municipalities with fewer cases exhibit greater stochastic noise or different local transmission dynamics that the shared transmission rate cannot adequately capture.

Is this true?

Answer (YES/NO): NO